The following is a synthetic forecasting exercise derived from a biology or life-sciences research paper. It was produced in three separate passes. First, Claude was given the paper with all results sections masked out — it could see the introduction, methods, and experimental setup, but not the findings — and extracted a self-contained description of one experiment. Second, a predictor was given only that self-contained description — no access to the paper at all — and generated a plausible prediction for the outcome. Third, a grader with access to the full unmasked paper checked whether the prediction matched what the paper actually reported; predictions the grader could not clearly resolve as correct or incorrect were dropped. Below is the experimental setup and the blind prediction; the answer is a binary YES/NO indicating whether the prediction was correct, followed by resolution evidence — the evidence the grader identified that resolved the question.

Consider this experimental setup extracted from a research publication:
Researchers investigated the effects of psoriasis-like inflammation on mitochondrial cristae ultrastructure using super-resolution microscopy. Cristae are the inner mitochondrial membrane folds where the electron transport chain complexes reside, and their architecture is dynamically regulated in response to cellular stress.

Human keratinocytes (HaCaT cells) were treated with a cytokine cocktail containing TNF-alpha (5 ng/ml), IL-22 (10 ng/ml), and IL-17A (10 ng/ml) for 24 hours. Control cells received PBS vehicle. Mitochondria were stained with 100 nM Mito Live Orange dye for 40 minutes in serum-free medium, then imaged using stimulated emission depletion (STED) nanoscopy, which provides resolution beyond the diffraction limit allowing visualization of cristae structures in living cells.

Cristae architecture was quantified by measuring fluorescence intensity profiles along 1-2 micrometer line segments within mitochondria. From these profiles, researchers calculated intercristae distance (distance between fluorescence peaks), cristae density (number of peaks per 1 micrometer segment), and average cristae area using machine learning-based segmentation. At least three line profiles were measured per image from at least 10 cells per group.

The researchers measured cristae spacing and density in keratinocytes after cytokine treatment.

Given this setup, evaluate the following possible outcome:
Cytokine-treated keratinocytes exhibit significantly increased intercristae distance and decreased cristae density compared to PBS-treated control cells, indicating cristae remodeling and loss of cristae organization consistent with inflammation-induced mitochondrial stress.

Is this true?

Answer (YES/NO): YES